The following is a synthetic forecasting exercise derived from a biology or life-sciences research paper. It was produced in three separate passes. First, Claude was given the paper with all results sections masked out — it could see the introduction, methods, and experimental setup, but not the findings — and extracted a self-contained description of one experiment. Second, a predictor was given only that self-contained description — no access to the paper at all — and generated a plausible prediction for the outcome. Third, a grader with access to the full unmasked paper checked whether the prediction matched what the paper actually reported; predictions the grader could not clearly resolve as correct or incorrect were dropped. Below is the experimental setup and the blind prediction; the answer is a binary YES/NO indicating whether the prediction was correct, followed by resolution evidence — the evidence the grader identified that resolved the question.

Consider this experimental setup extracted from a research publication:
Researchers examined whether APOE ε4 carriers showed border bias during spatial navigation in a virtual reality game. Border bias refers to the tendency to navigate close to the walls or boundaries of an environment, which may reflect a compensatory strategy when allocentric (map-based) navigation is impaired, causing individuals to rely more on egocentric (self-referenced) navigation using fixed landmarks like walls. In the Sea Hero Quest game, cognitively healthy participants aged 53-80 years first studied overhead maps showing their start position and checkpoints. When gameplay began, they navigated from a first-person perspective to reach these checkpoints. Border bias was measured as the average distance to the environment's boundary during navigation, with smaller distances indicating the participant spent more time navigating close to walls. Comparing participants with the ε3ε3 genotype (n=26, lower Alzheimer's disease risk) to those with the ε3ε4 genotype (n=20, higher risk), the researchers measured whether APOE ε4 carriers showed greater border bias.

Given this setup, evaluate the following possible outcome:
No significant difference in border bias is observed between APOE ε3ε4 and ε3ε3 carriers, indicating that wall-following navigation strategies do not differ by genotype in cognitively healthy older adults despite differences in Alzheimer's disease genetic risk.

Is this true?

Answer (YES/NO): NO